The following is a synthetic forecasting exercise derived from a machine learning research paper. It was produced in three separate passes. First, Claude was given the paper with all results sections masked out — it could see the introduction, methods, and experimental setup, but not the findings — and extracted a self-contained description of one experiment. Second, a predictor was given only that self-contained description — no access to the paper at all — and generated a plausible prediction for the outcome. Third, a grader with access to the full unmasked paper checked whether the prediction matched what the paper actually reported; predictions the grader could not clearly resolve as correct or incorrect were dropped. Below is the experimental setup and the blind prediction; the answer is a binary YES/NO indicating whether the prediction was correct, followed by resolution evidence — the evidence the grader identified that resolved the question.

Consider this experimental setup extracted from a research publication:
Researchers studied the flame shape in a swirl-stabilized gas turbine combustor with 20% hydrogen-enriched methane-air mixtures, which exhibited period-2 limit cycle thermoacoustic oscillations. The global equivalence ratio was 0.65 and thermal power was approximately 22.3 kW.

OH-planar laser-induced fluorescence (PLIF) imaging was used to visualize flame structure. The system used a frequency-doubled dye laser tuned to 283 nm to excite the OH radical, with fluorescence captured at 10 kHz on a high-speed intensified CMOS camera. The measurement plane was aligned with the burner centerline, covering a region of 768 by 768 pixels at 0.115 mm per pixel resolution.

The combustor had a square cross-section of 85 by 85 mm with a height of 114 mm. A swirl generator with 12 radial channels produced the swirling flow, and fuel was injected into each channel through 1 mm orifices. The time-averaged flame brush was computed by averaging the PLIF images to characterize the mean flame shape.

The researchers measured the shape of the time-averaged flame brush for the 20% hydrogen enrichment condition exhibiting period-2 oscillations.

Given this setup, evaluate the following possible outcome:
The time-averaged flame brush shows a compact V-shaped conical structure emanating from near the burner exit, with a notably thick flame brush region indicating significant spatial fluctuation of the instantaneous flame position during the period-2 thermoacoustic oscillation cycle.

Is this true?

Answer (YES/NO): NO